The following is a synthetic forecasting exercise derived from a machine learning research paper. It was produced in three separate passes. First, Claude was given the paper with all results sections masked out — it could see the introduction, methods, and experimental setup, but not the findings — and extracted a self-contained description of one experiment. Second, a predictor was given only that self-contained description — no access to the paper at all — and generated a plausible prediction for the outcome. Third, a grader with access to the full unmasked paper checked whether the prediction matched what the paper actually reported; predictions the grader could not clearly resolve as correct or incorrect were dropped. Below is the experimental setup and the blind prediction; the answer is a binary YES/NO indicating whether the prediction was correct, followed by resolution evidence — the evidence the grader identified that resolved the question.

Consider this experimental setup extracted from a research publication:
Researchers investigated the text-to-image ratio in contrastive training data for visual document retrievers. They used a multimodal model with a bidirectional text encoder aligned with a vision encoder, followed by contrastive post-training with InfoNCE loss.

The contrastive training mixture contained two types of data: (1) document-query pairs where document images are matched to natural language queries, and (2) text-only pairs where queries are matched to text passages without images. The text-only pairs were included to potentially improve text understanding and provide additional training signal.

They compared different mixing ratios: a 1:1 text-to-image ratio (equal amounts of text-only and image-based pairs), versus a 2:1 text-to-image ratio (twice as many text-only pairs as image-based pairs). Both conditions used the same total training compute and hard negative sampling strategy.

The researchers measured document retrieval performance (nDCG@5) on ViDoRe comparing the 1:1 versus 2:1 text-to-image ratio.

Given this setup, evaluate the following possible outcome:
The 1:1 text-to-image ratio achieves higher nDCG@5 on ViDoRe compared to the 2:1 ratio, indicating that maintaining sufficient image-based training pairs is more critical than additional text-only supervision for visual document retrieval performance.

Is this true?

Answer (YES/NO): NO